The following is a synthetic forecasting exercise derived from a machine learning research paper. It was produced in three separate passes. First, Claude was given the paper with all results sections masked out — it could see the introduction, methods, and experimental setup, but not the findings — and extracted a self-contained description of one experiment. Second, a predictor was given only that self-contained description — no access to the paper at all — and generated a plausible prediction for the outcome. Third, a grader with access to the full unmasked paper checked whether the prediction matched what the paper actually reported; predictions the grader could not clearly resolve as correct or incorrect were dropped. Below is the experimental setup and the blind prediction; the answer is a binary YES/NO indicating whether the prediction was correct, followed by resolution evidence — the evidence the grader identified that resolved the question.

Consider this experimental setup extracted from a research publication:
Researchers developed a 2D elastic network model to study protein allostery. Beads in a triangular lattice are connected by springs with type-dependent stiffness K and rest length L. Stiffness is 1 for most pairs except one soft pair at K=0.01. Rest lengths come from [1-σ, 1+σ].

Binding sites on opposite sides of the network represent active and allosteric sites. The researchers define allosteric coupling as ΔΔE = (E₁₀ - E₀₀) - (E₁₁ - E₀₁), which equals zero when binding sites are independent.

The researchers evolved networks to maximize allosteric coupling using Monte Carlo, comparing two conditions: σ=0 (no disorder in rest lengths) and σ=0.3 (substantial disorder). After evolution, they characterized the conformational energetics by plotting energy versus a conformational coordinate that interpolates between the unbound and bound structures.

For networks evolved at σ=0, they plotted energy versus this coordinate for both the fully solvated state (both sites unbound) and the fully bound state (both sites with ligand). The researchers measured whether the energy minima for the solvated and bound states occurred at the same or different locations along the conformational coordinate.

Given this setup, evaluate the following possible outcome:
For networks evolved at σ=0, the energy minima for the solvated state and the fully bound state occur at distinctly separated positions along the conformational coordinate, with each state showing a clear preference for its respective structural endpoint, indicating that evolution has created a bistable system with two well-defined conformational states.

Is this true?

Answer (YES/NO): NO